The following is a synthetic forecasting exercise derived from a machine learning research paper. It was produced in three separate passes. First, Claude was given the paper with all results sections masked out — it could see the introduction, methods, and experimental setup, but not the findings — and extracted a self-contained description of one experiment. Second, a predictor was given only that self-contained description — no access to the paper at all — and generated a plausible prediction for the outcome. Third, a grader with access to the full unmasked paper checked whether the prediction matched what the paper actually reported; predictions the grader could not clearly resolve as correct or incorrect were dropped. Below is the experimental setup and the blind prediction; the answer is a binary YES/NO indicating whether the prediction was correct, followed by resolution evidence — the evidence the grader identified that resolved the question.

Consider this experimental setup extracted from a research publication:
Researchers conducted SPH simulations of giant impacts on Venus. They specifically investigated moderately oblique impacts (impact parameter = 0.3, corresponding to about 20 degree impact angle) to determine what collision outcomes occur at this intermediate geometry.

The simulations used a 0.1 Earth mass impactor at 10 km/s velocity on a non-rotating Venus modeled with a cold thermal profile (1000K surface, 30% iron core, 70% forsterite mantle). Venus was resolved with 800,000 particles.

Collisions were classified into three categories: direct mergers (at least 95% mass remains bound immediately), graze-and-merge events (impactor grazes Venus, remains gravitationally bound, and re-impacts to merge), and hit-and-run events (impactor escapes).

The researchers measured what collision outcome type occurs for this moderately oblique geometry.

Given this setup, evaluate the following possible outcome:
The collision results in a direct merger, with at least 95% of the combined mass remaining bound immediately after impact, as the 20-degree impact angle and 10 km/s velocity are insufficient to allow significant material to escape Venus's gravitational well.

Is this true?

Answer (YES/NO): YES